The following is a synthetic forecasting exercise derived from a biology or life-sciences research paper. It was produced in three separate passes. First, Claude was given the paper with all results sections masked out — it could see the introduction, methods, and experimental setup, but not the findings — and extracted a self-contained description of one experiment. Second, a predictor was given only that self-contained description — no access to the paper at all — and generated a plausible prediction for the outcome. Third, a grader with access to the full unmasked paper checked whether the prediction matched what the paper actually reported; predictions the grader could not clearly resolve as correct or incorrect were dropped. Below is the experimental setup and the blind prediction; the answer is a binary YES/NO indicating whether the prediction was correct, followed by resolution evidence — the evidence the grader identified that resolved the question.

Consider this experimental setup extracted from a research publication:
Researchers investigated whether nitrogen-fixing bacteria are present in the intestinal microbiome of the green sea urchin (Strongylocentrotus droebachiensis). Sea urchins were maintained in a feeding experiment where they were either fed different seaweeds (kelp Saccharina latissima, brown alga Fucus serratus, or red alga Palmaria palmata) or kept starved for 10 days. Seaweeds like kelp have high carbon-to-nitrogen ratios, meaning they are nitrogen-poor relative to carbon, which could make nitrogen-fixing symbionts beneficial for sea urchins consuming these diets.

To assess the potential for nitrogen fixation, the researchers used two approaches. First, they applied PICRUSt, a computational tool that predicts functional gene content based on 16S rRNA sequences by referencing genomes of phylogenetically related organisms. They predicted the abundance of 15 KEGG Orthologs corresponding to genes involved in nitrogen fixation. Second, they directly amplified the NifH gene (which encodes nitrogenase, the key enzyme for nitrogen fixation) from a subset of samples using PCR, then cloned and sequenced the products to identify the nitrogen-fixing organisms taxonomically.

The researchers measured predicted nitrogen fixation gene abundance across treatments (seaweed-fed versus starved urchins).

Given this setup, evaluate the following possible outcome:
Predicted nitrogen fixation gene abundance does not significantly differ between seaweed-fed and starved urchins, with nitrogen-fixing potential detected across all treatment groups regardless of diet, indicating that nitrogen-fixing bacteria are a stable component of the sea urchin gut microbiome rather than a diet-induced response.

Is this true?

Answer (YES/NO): NO